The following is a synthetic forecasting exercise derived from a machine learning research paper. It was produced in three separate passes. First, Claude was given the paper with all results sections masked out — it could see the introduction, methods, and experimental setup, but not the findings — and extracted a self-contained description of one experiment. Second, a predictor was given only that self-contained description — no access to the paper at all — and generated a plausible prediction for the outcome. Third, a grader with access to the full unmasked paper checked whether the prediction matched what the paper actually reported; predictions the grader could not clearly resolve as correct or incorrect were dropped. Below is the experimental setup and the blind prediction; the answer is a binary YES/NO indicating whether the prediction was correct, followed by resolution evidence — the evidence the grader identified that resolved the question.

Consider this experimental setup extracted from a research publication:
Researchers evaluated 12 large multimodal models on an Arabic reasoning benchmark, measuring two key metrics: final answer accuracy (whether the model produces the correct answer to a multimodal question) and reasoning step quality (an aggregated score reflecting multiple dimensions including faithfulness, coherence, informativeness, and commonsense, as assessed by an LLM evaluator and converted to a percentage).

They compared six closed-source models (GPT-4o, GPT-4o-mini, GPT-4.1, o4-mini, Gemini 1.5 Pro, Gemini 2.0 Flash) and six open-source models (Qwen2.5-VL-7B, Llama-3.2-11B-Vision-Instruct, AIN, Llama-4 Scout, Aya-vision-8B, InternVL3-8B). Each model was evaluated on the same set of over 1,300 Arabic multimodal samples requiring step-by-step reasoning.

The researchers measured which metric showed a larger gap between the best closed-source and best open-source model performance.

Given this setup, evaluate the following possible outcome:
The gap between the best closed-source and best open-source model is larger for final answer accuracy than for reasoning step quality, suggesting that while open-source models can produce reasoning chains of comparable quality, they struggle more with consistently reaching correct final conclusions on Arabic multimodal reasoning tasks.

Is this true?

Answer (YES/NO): YES